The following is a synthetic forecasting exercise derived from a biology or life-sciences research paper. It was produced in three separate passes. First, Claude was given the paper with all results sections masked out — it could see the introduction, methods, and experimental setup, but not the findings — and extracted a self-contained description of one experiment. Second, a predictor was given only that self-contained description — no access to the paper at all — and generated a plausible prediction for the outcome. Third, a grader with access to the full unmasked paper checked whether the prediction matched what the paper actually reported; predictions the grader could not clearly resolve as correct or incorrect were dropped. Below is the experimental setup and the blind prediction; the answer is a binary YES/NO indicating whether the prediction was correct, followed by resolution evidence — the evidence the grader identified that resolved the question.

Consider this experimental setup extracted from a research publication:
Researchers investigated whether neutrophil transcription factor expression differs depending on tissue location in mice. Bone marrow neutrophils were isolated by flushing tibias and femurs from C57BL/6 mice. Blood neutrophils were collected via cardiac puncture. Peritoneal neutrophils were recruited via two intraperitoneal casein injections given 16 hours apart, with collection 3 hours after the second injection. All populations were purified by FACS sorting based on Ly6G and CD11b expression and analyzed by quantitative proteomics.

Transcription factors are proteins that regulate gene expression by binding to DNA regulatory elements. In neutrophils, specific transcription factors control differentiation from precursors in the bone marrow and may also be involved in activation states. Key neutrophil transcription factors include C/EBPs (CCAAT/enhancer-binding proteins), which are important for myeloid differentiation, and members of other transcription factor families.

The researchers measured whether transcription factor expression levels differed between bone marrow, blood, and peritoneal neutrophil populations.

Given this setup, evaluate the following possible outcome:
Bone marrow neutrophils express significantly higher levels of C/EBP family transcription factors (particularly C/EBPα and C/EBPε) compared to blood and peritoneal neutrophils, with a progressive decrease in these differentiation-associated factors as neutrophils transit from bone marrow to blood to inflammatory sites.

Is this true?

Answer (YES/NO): NO